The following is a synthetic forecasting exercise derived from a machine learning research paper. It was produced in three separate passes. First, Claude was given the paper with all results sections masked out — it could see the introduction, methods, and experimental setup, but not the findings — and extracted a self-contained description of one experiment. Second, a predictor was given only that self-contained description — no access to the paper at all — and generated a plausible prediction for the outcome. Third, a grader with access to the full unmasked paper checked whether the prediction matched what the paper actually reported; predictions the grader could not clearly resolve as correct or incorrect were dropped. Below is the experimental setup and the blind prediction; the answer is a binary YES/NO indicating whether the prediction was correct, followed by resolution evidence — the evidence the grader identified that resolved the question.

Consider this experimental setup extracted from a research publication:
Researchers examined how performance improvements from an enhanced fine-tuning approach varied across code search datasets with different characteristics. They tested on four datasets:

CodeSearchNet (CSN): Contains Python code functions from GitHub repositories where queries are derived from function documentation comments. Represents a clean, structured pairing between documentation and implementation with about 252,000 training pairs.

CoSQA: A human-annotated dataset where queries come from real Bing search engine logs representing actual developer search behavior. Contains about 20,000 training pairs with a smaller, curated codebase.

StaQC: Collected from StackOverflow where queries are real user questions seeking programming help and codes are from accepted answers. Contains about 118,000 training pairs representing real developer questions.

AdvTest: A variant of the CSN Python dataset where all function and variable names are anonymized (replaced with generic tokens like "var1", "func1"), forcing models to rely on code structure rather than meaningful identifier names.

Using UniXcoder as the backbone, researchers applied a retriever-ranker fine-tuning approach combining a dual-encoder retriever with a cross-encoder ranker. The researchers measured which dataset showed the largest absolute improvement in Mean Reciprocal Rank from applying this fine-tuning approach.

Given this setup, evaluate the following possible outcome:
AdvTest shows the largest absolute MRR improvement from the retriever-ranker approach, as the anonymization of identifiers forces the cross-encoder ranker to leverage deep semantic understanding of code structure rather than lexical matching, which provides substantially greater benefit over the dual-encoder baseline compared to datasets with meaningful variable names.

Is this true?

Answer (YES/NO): NO